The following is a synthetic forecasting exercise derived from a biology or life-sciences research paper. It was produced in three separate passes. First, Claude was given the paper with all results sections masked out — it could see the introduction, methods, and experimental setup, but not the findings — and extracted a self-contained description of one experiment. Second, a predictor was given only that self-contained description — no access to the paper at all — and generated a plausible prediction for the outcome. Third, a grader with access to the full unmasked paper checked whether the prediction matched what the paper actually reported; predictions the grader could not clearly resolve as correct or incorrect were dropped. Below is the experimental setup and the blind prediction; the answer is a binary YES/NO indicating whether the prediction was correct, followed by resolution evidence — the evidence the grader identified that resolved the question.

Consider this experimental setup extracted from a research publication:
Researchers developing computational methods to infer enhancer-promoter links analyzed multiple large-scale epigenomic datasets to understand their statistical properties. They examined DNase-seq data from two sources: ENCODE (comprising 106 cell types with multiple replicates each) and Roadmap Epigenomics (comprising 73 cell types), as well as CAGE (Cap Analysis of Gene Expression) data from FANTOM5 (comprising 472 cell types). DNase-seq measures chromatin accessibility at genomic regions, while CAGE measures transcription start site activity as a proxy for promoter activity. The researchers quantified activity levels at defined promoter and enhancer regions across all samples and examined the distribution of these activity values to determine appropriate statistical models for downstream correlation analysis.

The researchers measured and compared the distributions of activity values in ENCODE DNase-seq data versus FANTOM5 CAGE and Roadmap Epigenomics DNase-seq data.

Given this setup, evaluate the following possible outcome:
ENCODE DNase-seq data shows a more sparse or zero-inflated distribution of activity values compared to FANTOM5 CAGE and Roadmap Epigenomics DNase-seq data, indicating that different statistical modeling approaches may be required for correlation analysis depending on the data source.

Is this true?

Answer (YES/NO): YES